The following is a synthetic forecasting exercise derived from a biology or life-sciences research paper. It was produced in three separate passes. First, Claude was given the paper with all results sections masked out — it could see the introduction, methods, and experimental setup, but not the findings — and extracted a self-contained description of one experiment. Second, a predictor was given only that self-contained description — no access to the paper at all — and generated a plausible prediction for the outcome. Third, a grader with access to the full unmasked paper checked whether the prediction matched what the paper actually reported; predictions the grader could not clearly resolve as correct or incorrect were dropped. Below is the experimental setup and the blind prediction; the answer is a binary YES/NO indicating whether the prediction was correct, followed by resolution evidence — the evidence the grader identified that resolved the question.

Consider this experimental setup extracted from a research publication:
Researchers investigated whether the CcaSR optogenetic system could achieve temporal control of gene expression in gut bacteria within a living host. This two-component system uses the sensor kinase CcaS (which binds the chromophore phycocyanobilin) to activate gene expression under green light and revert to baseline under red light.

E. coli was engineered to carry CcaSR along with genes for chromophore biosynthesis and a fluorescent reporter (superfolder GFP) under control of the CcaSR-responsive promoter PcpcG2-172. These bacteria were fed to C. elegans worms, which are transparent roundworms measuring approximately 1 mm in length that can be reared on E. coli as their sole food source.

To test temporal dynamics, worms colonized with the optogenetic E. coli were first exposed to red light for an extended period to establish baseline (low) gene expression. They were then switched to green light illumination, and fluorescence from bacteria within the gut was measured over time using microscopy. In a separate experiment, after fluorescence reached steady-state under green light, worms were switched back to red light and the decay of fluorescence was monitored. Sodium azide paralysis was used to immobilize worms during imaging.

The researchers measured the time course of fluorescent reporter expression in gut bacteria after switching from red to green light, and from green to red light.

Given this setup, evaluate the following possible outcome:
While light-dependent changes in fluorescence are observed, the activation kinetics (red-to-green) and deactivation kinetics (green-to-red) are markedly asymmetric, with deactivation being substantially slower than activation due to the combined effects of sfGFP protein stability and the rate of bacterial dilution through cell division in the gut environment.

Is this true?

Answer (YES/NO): NO